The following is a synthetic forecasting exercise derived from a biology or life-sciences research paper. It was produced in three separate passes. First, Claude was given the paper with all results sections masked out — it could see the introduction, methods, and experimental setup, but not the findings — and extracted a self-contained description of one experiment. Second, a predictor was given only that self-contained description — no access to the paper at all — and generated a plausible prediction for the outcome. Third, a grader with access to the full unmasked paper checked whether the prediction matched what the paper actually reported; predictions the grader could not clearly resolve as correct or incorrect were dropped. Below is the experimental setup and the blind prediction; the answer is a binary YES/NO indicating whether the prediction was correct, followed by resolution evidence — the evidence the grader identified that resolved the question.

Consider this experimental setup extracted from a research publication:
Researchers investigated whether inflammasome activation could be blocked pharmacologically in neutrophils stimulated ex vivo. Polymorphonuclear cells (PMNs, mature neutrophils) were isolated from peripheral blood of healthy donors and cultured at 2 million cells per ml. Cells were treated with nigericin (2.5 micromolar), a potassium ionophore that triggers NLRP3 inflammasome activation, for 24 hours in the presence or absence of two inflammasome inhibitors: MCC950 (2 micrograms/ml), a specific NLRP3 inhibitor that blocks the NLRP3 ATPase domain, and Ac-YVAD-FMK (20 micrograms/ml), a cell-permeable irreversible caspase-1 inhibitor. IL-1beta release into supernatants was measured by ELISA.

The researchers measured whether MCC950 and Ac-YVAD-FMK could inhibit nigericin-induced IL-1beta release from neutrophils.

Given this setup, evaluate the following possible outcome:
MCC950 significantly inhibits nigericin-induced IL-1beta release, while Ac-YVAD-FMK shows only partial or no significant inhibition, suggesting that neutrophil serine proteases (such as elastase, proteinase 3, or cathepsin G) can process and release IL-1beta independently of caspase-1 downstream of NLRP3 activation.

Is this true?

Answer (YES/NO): NO